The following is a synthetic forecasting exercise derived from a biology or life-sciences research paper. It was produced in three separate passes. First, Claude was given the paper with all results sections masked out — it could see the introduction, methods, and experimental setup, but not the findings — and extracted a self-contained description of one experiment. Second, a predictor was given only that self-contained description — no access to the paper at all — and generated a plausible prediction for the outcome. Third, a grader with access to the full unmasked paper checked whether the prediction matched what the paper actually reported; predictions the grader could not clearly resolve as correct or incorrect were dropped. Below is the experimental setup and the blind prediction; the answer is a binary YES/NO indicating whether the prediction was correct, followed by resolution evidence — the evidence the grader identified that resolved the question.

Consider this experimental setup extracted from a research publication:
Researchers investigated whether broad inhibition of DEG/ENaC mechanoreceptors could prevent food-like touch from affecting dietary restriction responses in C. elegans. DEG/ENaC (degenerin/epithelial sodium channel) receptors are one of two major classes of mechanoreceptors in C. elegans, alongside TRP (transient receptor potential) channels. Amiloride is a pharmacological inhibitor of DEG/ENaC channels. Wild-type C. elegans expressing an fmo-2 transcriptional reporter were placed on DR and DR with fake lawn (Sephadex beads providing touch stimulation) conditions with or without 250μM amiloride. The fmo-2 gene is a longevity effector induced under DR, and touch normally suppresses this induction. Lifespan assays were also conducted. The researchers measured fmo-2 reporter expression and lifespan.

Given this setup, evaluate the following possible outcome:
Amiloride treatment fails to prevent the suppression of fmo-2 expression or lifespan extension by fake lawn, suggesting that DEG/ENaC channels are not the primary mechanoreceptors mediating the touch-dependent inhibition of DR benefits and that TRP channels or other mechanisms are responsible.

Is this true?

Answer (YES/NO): NO